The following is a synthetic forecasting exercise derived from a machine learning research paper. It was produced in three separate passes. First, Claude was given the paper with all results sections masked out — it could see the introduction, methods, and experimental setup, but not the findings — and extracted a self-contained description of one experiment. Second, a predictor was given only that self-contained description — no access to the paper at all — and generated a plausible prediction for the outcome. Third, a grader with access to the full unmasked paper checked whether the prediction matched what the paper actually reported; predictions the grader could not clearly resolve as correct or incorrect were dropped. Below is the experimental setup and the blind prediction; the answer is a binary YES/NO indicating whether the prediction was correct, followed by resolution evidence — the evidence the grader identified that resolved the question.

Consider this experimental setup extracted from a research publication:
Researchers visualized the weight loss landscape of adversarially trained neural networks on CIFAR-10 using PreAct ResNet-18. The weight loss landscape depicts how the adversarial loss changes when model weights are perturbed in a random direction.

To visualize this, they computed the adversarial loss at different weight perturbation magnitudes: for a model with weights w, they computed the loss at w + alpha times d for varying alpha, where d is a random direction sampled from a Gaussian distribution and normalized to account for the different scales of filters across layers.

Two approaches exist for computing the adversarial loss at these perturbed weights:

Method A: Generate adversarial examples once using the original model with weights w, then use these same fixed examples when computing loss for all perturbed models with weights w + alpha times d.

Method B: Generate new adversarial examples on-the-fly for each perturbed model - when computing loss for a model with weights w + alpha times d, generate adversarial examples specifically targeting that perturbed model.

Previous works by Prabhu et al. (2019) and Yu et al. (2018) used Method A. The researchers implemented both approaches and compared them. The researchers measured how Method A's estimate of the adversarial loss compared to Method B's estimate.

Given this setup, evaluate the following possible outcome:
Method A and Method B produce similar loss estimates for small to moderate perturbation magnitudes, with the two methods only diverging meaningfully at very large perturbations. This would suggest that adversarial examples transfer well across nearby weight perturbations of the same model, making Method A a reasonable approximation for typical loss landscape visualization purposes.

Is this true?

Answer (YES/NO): NO